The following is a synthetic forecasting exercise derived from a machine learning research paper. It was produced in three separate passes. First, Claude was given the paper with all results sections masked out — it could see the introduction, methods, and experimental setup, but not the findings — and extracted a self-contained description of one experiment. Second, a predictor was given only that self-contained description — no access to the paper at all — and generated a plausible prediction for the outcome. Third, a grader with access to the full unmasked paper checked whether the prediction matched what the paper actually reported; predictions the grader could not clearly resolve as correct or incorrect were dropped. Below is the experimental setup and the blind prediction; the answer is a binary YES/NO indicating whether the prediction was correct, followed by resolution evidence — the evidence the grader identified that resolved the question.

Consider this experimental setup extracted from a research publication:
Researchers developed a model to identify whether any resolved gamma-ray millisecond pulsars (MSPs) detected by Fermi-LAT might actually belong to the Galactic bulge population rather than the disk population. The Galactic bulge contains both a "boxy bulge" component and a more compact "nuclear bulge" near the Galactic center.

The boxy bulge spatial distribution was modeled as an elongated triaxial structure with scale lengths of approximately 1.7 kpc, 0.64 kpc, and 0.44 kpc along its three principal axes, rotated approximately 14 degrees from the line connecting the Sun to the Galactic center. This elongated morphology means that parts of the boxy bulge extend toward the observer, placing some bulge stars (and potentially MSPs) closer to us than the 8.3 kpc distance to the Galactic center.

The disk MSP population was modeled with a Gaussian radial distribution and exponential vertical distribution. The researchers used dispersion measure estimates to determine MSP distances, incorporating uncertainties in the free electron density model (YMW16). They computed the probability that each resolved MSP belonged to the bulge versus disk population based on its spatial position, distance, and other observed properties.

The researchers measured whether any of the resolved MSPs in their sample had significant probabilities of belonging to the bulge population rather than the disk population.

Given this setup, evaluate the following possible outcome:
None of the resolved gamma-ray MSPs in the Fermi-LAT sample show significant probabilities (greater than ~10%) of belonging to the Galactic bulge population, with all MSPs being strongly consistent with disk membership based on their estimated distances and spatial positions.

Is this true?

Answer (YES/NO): NO